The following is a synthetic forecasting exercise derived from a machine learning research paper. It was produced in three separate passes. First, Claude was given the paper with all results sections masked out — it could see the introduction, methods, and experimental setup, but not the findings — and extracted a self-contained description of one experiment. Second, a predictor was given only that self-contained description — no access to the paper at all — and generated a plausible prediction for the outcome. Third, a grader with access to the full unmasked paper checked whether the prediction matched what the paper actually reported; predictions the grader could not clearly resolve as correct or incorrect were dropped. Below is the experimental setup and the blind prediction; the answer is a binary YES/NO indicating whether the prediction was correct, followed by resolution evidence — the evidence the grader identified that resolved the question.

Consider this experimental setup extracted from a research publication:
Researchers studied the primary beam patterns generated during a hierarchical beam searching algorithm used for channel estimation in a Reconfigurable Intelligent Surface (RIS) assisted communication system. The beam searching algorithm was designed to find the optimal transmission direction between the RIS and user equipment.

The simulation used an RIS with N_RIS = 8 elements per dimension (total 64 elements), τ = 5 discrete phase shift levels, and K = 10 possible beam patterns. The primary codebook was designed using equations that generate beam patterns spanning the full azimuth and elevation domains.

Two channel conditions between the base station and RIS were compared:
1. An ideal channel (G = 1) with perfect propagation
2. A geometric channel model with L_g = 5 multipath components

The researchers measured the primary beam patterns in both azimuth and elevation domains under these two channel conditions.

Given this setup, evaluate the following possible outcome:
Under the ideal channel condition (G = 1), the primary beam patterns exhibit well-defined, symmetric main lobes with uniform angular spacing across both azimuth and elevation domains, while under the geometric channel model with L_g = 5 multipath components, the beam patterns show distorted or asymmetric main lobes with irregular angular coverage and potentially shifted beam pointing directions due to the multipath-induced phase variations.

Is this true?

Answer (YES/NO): NO